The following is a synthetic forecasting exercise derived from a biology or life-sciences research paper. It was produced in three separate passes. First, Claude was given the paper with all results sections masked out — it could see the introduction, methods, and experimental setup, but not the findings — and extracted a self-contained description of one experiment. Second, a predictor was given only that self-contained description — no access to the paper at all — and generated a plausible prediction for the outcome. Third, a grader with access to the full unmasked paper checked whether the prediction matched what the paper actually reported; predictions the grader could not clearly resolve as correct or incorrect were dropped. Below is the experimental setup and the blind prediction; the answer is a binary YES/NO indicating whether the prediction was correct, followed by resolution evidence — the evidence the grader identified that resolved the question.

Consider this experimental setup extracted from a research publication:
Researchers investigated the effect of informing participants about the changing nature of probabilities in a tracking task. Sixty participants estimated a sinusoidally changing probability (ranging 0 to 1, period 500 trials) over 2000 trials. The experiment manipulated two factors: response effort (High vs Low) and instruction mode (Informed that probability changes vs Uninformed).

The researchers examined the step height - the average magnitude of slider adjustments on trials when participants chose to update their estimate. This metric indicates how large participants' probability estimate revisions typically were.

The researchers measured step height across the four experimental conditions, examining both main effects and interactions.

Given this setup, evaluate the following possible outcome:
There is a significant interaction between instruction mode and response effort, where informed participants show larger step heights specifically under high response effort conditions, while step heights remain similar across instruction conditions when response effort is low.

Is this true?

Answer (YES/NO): NO